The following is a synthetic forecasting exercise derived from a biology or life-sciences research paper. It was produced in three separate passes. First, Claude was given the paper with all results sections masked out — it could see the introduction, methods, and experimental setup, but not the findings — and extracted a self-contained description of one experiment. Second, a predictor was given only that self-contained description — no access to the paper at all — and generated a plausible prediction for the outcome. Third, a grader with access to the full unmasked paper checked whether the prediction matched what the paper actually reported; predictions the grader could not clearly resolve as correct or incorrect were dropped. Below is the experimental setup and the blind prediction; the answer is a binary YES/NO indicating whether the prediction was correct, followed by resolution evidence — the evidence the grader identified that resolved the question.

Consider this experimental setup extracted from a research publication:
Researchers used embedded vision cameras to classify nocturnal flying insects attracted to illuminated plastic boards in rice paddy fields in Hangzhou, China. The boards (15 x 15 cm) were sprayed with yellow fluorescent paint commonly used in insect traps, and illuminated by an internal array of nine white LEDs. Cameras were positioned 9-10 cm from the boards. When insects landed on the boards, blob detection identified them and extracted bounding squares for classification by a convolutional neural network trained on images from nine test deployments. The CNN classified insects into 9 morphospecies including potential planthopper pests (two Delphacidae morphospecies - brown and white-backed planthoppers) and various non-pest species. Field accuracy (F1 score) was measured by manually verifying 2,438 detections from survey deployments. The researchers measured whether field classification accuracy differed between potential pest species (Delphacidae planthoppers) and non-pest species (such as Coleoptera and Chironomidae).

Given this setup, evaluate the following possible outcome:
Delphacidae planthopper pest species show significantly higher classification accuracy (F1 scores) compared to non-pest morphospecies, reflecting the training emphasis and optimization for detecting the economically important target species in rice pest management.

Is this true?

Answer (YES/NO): NO